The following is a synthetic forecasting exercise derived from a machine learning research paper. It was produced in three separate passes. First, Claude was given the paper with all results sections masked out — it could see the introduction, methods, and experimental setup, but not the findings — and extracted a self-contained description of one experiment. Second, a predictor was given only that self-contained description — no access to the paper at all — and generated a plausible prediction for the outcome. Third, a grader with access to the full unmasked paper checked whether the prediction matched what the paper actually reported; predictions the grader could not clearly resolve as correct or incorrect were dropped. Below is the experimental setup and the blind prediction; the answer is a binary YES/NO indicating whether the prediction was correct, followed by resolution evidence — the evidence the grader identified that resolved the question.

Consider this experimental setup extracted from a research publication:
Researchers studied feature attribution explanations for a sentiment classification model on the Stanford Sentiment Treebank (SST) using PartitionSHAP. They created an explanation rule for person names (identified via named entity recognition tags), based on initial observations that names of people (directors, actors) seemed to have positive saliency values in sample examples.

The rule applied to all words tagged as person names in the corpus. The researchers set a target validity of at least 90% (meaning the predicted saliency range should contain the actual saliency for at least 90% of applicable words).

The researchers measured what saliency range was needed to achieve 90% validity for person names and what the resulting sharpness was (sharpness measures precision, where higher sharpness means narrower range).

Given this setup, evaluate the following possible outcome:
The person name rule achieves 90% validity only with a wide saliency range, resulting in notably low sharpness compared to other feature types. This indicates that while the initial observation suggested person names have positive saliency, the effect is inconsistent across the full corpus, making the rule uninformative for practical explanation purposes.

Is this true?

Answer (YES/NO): NO